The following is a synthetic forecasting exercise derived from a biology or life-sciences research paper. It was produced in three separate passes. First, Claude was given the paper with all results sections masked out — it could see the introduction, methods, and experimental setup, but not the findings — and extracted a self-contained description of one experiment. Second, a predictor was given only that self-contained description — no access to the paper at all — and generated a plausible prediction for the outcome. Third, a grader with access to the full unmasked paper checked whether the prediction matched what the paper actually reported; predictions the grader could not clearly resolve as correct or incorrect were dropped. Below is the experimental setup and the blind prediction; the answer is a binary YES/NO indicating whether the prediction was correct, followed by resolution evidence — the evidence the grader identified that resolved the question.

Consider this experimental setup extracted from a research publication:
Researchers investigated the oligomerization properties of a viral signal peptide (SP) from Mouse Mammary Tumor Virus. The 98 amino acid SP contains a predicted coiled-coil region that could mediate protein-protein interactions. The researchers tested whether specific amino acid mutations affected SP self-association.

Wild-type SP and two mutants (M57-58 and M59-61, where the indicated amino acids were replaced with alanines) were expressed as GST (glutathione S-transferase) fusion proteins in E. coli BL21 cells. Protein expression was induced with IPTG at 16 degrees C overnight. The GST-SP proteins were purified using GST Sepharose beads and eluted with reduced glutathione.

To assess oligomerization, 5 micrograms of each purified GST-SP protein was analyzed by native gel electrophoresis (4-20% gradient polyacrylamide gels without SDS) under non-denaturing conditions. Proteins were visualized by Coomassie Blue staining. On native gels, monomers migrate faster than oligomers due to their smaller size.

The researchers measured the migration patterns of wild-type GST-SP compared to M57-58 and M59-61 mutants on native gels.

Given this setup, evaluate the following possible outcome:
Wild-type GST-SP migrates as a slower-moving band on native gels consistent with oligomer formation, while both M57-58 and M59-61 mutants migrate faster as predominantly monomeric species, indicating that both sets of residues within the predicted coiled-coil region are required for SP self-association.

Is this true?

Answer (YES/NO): NO